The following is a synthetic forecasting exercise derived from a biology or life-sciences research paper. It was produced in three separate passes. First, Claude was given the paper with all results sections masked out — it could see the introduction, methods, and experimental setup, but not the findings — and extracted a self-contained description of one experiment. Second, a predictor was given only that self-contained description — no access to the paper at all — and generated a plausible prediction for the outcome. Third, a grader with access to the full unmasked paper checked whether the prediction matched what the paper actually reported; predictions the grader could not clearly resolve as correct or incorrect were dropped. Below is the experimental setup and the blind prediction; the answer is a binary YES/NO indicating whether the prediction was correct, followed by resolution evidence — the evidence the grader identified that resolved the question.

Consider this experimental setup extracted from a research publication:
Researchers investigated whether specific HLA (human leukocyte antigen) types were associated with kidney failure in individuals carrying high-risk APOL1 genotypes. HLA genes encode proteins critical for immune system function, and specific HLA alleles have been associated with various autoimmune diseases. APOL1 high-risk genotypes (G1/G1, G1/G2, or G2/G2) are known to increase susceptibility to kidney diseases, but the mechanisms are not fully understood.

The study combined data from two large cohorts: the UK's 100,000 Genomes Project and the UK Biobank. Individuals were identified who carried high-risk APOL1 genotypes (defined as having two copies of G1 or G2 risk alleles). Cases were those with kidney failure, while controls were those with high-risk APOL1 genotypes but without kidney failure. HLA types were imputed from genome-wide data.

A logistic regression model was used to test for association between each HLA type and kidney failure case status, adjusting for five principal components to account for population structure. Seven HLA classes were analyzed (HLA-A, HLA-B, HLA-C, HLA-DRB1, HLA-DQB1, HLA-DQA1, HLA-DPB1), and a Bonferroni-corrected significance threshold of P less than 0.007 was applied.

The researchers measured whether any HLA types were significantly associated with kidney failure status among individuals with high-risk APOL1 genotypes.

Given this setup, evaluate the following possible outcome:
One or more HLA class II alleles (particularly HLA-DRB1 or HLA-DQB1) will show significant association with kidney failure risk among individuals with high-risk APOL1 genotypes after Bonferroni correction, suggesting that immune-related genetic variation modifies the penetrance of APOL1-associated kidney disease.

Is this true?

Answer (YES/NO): YES